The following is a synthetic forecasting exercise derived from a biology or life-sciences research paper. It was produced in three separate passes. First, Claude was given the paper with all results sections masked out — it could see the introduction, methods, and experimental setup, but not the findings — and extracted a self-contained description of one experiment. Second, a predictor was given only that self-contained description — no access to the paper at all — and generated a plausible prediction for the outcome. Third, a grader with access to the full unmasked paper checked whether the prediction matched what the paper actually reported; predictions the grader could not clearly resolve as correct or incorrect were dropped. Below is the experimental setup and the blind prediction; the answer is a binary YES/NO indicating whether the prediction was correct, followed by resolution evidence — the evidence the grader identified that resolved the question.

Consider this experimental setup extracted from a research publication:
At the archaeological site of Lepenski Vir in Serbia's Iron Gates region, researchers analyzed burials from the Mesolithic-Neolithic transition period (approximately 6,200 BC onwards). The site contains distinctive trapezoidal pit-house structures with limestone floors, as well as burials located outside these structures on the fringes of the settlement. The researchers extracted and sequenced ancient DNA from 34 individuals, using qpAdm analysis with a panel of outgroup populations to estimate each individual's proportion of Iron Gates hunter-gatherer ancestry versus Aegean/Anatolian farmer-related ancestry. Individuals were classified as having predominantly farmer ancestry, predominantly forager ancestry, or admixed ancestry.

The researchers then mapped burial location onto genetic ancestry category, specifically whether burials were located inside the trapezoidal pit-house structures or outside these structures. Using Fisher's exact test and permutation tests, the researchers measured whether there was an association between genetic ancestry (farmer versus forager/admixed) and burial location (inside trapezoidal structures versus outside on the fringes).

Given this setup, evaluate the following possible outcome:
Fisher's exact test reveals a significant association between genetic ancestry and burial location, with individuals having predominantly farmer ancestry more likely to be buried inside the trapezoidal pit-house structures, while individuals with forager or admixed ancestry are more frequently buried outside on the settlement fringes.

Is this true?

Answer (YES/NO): YES